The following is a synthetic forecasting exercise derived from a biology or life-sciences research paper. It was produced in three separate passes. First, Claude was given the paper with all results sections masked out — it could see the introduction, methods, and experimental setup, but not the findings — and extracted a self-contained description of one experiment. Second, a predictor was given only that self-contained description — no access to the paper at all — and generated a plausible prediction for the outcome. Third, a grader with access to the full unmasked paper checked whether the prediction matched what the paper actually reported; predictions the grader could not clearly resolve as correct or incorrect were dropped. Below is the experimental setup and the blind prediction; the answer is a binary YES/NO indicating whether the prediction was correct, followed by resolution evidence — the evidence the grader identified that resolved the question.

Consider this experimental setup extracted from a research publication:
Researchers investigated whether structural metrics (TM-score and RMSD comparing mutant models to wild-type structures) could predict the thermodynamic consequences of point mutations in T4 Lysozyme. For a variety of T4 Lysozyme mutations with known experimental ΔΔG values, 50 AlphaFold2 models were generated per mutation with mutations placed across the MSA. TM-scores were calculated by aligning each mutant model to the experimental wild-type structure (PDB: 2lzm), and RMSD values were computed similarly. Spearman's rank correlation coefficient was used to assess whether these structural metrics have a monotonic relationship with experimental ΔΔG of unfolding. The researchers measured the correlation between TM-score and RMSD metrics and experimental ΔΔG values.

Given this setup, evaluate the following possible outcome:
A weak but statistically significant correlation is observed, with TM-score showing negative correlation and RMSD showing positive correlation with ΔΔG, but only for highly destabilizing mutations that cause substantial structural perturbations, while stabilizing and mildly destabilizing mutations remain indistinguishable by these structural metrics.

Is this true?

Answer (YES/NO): NO